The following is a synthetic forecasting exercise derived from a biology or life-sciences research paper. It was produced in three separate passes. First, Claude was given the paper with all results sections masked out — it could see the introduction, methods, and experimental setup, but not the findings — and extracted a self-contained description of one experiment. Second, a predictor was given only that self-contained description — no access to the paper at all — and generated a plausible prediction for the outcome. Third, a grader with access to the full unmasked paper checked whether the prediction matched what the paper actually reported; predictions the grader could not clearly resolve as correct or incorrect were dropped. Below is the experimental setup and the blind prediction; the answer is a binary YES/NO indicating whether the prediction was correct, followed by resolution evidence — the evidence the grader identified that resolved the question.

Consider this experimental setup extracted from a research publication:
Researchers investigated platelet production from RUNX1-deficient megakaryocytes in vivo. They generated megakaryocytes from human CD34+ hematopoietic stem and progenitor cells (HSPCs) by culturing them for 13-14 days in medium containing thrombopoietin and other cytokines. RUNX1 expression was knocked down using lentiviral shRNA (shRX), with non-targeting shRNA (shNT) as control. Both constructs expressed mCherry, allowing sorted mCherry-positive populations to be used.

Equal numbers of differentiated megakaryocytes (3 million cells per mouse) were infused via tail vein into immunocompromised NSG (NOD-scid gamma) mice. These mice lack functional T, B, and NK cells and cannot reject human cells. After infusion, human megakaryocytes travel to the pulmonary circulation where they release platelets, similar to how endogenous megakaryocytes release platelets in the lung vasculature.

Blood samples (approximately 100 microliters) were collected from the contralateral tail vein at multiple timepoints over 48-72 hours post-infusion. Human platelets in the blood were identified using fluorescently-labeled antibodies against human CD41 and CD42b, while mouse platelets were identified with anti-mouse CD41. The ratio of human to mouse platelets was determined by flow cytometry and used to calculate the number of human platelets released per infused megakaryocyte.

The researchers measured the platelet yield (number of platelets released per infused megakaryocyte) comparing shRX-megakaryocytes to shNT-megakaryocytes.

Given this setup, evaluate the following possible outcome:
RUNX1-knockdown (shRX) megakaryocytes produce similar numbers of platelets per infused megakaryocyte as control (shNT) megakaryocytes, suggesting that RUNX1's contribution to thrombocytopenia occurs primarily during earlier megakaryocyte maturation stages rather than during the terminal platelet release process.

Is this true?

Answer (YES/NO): NO